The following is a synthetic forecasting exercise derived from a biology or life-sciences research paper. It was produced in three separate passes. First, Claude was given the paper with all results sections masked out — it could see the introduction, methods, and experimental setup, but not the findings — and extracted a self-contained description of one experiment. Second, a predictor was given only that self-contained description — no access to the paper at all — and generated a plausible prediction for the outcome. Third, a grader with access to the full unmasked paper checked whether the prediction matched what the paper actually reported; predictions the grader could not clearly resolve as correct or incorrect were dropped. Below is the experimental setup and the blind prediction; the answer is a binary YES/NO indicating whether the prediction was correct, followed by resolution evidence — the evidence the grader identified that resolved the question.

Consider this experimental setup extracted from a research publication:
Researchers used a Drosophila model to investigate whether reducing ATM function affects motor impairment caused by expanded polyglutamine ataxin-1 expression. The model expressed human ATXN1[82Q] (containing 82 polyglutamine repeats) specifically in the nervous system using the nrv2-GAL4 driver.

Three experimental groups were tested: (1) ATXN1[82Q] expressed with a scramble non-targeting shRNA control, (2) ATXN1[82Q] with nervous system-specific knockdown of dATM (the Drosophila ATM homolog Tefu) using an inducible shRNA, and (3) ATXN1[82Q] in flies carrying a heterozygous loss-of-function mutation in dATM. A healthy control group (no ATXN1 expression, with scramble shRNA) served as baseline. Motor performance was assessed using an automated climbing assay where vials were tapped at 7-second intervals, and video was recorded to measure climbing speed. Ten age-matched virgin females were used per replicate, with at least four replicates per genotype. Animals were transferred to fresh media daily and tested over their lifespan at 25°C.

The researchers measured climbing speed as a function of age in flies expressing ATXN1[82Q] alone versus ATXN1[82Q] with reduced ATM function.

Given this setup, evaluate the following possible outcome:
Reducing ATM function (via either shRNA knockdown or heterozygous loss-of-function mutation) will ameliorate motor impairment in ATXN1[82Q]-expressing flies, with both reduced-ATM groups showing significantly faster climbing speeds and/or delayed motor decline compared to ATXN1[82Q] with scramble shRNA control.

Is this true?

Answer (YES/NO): YES